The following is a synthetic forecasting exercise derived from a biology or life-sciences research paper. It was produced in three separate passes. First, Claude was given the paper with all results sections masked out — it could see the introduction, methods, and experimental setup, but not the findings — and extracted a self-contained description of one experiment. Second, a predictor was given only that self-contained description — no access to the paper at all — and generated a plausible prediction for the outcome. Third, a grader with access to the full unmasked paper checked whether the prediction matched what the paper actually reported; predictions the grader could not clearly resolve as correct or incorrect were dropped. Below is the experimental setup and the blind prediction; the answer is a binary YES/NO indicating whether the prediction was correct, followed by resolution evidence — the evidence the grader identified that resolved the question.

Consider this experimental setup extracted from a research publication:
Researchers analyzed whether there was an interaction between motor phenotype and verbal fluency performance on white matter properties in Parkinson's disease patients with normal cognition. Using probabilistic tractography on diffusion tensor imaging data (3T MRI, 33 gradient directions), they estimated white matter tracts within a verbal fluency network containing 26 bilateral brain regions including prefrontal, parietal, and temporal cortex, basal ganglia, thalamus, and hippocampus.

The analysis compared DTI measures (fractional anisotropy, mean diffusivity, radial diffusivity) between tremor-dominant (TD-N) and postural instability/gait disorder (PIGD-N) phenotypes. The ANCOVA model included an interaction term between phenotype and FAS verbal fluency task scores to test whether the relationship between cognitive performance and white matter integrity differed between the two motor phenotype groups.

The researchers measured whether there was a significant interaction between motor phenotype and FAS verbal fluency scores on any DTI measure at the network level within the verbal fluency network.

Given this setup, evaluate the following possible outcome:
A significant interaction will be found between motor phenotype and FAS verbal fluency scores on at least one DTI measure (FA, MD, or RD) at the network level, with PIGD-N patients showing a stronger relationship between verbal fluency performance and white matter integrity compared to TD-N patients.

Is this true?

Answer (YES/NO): NO